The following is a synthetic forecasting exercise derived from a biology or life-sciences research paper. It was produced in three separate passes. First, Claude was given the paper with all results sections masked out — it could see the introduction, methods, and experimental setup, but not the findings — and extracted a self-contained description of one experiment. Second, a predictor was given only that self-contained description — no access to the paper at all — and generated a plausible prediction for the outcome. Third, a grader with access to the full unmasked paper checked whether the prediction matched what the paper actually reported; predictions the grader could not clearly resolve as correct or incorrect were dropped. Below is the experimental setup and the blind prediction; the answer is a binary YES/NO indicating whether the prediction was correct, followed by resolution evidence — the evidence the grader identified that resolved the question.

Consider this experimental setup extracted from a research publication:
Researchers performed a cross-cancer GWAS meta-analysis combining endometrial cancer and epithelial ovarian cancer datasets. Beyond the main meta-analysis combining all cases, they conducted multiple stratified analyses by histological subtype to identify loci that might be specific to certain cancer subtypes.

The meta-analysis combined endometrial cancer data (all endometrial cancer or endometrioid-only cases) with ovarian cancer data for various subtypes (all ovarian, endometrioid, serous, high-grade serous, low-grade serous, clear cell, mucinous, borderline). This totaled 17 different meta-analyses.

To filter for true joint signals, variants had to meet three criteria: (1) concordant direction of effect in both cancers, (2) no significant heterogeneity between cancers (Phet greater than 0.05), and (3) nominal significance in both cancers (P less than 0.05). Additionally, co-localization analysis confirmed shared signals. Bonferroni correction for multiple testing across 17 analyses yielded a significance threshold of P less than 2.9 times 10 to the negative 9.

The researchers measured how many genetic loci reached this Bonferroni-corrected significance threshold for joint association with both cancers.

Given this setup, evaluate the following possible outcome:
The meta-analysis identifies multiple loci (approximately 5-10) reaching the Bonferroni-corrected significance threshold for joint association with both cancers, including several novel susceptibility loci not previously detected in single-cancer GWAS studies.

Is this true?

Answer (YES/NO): NO